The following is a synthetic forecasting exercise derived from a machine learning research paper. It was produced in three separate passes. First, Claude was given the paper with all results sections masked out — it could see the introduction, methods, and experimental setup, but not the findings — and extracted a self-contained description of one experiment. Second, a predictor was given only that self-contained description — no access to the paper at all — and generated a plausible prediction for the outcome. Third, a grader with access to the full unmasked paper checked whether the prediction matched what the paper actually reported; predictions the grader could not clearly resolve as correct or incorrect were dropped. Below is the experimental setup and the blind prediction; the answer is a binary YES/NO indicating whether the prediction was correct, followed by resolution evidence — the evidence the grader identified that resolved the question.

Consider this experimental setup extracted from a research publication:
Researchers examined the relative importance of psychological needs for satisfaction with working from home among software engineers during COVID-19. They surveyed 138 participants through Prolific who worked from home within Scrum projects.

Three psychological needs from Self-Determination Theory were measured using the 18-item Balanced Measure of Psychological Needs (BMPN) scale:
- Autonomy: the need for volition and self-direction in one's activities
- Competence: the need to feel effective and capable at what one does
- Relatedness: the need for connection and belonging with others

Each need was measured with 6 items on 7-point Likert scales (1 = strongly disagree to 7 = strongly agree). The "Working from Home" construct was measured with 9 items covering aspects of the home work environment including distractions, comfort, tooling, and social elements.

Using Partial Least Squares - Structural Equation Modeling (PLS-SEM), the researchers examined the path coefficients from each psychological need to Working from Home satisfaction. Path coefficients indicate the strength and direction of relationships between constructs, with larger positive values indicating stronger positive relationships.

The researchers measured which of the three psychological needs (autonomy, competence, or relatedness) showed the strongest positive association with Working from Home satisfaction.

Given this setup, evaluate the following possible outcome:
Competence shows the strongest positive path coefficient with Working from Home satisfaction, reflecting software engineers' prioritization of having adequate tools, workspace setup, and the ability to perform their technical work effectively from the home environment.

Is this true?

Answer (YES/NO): YES